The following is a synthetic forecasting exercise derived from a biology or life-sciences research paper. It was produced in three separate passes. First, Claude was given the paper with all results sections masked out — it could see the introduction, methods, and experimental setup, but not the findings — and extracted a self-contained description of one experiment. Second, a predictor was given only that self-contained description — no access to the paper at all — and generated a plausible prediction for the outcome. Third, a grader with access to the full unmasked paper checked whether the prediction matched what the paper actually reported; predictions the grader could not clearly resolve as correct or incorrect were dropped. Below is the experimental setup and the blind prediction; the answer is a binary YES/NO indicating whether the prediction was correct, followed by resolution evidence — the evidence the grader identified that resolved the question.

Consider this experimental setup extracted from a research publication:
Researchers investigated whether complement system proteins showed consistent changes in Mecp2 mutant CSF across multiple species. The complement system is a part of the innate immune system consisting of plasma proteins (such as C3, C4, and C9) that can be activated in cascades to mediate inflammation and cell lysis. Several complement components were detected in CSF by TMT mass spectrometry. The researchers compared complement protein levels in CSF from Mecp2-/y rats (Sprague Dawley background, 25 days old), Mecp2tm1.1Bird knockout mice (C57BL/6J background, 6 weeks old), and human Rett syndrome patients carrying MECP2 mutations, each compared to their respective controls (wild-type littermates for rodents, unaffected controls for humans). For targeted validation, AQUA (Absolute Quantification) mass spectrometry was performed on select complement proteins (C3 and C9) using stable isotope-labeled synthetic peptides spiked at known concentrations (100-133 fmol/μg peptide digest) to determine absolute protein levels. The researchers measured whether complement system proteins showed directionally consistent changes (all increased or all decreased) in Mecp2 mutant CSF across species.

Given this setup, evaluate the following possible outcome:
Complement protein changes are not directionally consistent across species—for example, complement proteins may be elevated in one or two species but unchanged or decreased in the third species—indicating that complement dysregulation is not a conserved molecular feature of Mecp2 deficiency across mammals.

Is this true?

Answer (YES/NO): NO